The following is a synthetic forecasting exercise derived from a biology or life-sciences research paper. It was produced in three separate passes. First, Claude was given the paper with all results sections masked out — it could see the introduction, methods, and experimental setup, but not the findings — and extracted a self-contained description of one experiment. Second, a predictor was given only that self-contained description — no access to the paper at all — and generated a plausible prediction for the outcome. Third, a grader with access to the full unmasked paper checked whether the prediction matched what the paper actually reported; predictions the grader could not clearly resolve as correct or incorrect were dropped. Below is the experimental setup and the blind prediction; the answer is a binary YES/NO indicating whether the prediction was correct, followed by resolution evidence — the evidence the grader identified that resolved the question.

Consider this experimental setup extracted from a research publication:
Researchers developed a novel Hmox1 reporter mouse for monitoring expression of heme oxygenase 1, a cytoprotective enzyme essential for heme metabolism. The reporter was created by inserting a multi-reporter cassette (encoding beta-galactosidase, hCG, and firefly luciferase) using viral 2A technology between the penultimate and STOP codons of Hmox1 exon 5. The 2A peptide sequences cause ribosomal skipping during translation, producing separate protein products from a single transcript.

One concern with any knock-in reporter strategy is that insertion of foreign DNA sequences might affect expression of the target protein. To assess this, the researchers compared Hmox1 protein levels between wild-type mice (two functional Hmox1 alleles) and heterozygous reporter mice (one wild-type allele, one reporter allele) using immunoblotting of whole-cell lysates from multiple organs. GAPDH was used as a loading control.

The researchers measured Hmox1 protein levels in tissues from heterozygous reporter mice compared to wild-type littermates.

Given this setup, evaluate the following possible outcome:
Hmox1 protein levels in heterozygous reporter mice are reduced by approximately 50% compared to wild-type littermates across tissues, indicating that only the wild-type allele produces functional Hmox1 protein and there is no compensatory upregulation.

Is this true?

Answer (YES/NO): NO